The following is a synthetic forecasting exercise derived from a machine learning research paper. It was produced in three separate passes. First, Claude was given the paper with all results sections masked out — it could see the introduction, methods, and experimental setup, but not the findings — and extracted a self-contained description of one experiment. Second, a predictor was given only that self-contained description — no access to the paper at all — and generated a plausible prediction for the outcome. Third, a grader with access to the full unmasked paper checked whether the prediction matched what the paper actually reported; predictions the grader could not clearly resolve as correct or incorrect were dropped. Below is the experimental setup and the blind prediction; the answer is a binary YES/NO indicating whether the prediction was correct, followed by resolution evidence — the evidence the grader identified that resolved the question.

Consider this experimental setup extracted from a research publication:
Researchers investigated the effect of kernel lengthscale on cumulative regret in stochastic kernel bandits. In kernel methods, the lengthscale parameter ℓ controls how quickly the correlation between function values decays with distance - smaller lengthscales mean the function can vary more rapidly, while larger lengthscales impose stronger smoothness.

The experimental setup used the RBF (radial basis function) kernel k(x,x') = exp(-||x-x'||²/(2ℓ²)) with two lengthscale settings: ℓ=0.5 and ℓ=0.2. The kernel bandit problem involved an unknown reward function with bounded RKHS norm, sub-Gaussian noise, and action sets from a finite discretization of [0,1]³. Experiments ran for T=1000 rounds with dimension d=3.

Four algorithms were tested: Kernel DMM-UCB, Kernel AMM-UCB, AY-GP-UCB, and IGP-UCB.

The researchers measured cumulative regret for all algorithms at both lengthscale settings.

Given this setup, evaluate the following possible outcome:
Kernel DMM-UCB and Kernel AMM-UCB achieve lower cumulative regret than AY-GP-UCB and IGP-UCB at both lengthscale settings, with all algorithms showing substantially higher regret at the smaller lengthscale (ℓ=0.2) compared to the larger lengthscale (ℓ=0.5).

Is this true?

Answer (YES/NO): YES